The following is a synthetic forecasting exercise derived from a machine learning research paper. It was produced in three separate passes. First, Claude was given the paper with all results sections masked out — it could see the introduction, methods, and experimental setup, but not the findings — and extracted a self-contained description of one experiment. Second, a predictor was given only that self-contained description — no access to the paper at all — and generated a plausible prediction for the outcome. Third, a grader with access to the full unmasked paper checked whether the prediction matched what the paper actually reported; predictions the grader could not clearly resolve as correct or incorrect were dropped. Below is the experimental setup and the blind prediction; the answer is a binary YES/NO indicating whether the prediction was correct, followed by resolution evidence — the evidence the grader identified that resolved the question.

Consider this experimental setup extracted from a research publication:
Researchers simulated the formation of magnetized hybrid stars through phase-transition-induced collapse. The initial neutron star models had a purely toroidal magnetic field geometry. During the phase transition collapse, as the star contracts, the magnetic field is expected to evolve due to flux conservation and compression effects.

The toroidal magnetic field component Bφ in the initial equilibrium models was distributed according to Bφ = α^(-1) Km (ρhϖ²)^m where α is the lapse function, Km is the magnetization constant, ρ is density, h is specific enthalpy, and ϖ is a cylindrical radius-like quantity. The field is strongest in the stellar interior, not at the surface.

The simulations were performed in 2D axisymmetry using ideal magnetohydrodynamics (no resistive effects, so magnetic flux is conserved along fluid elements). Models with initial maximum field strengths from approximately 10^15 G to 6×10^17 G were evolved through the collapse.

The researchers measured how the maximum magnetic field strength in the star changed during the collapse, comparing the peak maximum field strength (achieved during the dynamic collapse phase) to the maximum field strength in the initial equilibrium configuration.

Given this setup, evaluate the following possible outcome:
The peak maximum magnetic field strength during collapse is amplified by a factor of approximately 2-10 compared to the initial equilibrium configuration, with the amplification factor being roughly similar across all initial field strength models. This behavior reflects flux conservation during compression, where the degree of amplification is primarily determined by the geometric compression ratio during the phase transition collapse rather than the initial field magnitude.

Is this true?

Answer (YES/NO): NO